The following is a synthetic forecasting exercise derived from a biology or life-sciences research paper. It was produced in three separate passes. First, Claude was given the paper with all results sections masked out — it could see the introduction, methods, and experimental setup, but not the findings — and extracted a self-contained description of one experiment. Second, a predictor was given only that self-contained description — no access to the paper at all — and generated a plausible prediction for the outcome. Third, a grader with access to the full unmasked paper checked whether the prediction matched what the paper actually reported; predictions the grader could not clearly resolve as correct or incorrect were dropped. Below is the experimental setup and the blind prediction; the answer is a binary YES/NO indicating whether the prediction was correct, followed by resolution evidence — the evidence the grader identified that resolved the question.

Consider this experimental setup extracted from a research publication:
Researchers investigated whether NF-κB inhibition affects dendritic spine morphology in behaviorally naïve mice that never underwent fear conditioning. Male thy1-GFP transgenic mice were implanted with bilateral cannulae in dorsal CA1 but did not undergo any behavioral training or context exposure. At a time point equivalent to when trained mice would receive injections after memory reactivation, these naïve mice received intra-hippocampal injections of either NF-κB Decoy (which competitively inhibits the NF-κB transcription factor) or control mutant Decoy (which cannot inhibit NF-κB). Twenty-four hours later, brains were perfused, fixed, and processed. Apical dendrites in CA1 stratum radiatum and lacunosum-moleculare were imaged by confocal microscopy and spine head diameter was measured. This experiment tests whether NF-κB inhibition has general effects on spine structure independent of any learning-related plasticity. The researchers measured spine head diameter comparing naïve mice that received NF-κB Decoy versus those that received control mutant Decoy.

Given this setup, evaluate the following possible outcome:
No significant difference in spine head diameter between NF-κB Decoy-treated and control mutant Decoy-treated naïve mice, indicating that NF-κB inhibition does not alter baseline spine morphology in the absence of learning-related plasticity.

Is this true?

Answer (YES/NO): YES